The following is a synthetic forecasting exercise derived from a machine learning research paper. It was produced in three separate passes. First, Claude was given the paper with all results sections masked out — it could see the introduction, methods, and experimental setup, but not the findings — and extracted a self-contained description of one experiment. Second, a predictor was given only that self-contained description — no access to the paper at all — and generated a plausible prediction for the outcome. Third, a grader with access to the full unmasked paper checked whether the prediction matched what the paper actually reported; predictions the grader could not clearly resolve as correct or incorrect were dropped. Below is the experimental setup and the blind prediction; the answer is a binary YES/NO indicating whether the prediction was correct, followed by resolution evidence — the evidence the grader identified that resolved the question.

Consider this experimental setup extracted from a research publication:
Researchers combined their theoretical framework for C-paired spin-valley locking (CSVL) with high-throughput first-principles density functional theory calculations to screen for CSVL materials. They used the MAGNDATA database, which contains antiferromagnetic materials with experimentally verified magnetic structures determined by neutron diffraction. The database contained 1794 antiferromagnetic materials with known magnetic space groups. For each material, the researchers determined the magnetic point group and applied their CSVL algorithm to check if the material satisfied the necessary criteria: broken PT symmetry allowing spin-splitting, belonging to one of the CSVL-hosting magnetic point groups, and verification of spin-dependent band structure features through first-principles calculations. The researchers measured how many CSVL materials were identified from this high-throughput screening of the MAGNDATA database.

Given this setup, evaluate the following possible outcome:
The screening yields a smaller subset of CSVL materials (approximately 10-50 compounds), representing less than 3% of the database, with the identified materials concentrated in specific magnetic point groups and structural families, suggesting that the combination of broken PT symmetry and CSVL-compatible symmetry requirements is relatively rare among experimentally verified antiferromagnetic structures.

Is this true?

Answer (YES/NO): NO